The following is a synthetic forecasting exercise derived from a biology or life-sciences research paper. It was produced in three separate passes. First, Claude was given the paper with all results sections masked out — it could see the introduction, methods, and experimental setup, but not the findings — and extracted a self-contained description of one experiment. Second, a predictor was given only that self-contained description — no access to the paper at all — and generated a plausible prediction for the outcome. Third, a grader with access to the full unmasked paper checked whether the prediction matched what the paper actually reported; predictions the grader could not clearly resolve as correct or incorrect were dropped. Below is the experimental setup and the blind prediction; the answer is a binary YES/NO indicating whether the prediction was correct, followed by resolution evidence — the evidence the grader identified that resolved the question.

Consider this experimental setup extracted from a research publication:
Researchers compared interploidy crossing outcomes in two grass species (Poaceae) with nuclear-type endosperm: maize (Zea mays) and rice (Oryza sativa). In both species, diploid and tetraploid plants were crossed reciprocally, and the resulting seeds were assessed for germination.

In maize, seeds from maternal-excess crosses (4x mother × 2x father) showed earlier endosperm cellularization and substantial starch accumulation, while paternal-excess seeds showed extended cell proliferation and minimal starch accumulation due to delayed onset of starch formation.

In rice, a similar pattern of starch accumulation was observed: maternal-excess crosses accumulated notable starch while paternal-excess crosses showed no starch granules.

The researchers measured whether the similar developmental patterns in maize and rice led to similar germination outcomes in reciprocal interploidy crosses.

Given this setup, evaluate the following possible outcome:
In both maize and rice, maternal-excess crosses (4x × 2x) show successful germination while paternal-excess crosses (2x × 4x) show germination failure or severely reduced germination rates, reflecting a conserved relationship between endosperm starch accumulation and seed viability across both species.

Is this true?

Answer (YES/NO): NO